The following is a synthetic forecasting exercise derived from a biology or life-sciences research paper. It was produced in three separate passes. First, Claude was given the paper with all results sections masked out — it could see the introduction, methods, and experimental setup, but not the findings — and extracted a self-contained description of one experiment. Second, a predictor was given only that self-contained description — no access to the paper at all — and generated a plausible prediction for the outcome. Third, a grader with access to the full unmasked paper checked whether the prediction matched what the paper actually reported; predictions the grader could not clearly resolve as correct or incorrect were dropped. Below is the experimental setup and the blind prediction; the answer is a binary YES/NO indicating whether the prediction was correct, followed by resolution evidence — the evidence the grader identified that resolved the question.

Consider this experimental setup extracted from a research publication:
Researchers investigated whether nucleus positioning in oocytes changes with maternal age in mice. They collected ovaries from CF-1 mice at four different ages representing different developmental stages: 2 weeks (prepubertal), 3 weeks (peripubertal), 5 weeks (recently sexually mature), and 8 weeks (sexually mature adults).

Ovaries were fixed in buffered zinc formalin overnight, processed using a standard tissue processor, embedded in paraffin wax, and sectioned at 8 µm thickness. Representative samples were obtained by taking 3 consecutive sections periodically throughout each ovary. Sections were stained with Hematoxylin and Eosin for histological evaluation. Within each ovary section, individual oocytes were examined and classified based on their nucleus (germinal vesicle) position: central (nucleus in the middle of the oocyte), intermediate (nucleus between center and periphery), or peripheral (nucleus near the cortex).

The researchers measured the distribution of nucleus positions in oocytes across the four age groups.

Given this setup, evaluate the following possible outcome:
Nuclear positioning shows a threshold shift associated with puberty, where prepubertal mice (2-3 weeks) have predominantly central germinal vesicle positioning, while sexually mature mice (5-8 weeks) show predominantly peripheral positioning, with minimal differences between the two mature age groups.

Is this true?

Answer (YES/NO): NO